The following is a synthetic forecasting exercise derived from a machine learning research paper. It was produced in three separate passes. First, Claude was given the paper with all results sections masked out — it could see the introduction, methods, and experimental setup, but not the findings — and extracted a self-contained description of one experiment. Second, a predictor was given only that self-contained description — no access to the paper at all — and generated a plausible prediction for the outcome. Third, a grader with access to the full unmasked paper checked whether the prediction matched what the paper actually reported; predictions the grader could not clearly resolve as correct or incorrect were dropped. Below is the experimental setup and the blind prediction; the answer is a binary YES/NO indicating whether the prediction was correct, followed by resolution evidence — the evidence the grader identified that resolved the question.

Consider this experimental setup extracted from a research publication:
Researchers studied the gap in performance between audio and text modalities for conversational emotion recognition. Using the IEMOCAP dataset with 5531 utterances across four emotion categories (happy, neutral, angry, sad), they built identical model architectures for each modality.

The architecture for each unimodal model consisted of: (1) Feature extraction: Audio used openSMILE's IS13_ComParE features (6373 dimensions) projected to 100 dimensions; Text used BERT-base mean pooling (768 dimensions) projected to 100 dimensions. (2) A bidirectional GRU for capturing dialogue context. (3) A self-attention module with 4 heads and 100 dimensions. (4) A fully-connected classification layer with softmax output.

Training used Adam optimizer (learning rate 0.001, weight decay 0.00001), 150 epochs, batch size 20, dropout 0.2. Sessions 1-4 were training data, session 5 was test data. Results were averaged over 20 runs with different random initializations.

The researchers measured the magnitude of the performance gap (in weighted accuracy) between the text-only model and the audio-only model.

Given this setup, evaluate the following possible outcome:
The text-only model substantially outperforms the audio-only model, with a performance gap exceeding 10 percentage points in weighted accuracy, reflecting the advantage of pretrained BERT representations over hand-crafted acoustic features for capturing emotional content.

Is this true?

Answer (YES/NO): YES